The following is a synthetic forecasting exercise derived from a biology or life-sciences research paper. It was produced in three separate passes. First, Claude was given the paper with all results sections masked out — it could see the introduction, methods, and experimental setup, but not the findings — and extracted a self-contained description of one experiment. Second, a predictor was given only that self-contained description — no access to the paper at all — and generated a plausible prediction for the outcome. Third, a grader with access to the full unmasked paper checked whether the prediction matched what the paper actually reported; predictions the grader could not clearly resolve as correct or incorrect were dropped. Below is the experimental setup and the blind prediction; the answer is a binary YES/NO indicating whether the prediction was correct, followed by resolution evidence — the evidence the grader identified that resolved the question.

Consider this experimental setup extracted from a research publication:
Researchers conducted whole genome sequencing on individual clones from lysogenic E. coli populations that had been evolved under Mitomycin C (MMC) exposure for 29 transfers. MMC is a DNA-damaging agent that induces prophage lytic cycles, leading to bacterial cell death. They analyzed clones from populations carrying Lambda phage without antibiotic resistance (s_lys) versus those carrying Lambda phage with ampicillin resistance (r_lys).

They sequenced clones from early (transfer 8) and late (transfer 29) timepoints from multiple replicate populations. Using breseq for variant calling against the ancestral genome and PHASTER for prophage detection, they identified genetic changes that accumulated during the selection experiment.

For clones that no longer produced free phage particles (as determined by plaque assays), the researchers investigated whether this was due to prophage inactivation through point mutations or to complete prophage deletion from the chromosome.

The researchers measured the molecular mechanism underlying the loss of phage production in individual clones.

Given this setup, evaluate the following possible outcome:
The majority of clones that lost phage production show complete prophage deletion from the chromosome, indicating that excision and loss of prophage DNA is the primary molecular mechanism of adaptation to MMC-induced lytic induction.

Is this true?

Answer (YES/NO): YES